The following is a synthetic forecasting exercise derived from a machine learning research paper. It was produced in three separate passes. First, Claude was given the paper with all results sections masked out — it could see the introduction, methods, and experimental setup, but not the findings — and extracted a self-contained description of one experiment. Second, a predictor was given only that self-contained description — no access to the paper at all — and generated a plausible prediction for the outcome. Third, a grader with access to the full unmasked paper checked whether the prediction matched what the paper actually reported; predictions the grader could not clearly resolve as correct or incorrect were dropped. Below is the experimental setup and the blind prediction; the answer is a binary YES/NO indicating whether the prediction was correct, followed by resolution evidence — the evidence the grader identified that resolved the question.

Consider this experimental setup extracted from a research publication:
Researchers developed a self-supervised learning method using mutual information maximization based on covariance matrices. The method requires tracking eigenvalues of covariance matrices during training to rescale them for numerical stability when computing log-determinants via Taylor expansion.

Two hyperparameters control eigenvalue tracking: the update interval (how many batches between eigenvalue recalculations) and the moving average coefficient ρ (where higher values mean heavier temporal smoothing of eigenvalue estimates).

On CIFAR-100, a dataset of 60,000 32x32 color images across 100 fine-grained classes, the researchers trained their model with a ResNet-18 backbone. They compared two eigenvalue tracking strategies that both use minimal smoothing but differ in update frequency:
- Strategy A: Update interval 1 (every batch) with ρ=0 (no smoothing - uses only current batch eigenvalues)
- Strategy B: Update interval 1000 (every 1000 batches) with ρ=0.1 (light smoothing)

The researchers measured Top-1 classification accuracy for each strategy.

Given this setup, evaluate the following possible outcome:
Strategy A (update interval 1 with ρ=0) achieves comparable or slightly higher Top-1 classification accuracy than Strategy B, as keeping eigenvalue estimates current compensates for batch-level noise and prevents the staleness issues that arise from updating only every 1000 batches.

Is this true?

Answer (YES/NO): NO